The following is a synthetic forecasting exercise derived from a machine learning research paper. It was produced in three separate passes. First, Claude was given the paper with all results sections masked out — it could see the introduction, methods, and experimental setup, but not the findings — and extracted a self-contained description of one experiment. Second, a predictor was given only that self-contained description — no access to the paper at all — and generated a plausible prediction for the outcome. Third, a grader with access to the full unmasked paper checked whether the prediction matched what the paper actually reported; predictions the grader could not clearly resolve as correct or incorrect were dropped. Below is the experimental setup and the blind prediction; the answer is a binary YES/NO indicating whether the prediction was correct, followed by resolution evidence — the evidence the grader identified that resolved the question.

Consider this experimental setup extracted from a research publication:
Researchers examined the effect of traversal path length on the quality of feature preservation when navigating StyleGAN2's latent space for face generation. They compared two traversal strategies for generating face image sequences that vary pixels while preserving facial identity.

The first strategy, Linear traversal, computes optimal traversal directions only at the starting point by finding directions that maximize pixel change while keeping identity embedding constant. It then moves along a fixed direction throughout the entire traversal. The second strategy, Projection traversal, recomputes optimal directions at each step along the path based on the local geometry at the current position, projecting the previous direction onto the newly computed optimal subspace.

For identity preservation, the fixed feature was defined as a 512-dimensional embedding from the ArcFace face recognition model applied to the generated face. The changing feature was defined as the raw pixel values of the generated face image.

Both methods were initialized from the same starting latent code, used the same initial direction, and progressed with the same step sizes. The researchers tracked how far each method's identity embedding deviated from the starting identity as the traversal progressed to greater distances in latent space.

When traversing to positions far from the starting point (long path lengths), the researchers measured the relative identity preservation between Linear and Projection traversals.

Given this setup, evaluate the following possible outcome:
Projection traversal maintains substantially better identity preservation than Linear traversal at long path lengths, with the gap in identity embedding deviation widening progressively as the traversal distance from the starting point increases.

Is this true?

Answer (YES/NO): YES